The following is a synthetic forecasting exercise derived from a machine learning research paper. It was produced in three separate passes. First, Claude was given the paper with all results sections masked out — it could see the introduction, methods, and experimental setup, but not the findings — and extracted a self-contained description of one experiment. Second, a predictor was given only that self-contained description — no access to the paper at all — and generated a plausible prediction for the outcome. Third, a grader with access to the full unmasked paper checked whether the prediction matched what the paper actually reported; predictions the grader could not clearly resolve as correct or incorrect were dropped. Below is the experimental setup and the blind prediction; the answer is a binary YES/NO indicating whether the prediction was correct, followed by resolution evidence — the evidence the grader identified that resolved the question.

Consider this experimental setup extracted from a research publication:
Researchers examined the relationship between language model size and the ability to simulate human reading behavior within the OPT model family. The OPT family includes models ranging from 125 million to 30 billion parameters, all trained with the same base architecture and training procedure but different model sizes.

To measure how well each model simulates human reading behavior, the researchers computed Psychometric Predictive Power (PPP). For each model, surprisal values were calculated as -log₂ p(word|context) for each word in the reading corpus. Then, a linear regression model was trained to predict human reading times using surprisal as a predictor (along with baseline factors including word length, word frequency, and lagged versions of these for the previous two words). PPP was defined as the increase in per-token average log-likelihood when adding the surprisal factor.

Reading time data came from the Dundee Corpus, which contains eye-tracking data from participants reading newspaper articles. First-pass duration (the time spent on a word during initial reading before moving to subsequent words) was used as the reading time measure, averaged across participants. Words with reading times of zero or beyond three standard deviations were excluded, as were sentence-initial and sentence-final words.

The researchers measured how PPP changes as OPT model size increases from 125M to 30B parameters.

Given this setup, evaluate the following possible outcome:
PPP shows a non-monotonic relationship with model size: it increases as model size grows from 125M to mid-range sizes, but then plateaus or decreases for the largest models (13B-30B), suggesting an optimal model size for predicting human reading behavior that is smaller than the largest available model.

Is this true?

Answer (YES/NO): NO